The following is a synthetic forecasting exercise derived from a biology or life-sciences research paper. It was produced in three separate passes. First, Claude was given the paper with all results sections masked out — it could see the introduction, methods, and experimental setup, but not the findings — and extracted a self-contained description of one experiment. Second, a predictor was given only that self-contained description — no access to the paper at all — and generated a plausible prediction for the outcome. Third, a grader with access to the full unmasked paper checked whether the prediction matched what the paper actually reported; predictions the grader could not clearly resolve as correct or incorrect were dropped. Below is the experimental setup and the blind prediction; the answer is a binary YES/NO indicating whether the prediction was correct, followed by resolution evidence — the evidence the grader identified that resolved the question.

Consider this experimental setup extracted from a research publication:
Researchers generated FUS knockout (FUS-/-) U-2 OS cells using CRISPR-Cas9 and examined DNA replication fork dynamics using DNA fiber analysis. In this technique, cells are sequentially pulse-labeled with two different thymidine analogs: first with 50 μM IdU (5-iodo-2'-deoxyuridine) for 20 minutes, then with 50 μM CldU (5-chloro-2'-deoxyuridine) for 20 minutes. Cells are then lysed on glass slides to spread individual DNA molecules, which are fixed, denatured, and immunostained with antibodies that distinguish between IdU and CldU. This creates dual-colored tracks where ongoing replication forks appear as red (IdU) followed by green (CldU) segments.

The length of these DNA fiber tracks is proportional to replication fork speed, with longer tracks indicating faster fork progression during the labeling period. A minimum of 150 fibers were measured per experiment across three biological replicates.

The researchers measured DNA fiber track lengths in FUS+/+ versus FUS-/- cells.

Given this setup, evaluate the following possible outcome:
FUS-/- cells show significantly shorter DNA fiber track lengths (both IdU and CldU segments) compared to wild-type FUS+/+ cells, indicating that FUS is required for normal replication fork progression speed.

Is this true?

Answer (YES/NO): NO